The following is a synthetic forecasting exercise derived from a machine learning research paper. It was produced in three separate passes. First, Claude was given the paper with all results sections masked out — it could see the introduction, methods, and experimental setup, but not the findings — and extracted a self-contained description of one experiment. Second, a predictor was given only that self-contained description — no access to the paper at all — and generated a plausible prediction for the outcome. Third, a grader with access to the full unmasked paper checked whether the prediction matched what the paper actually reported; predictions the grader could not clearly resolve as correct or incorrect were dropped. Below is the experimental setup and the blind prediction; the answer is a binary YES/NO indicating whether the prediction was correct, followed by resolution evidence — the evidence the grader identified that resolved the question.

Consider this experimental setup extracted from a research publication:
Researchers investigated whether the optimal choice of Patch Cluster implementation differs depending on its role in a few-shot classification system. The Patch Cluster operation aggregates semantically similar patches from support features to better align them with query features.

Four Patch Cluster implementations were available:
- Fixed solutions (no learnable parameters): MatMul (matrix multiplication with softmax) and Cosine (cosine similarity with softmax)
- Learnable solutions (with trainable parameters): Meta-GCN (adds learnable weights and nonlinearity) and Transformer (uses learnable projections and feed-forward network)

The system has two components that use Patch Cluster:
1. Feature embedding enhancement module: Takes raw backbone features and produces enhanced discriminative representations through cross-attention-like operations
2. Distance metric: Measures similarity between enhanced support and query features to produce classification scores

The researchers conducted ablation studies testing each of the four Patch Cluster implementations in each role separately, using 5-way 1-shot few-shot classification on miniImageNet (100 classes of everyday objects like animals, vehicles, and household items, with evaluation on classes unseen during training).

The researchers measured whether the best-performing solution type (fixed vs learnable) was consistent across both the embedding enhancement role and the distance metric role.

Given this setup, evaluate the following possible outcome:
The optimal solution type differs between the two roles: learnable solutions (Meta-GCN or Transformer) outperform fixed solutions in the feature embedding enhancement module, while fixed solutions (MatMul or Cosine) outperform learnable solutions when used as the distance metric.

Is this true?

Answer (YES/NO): YES